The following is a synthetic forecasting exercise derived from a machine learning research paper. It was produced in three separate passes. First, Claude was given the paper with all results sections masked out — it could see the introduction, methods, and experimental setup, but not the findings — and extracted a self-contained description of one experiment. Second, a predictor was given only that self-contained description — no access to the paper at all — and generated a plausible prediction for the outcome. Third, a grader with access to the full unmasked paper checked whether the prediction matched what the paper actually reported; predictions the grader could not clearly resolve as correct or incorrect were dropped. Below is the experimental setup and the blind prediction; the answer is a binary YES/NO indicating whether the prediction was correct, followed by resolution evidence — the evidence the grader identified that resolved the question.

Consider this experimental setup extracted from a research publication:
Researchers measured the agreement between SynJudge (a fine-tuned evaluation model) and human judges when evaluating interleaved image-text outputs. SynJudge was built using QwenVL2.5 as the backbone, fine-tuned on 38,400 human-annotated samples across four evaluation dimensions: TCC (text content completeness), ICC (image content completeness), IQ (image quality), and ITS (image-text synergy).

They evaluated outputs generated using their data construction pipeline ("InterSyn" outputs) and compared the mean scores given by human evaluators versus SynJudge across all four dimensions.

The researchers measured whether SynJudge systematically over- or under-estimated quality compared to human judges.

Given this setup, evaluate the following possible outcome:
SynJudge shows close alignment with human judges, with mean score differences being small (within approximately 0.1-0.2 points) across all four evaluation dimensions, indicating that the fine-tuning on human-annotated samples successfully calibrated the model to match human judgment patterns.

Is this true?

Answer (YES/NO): YES